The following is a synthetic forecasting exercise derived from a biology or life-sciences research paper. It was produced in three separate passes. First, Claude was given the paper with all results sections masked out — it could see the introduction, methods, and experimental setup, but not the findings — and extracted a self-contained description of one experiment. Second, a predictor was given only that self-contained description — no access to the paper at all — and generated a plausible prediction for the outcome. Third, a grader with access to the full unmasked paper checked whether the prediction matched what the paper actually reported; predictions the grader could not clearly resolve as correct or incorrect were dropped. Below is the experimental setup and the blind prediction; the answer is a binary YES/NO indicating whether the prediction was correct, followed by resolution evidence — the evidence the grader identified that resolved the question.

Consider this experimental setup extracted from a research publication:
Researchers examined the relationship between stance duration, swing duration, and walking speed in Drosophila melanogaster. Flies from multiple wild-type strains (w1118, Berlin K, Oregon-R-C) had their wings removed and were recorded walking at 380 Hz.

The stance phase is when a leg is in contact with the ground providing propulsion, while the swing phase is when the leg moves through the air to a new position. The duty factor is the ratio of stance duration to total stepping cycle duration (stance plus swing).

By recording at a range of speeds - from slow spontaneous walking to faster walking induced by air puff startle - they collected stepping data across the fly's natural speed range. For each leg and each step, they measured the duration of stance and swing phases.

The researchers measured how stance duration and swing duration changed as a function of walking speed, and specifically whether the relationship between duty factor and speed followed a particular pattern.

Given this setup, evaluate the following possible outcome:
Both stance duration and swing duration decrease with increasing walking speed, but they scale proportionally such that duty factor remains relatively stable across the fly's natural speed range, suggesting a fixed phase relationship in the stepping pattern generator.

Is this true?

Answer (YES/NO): NO